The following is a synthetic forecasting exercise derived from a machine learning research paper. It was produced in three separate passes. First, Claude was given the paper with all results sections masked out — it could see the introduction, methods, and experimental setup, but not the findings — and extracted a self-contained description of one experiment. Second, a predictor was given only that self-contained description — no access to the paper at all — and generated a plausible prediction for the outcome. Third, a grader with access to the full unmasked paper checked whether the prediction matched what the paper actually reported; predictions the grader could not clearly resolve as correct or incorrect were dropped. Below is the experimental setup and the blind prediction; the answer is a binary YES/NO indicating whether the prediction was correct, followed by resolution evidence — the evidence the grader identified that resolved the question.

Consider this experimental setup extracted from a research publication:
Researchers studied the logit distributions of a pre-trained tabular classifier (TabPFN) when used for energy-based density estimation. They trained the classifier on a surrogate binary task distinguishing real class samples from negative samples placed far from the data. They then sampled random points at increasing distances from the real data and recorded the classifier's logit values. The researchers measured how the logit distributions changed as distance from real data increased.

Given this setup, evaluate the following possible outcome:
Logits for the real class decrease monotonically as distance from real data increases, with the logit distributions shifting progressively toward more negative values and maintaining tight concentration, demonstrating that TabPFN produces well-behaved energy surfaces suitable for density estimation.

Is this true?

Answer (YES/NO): NO